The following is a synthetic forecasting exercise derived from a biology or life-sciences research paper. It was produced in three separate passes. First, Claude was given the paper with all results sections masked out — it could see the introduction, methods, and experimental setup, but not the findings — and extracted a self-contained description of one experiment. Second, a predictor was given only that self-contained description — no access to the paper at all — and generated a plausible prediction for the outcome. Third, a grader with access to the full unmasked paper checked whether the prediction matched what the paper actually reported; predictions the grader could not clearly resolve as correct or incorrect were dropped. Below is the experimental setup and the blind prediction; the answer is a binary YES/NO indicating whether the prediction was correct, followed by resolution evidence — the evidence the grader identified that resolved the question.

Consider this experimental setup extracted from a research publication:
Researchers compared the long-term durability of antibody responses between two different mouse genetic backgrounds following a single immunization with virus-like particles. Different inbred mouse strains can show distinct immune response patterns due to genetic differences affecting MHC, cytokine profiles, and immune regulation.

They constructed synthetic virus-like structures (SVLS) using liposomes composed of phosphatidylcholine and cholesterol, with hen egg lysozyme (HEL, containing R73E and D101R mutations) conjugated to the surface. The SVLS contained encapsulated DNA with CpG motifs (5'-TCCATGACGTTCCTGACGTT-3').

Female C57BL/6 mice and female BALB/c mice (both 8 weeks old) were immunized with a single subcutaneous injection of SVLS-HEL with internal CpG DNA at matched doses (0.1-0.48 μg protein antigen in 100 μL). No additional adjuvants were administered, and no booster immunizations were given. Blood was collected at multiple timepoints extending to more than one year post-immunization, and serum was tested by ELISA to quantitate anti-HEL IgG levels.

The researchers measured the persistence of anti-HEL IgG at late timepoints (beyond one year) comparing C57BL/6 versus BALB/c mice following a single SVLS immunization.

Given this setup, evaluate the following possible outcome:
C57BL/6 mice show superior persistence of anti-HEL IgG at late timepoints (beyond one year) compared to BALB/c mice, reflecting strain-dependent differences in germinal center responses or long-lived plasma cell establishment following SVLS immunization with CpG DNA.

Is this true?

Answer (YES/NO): NO